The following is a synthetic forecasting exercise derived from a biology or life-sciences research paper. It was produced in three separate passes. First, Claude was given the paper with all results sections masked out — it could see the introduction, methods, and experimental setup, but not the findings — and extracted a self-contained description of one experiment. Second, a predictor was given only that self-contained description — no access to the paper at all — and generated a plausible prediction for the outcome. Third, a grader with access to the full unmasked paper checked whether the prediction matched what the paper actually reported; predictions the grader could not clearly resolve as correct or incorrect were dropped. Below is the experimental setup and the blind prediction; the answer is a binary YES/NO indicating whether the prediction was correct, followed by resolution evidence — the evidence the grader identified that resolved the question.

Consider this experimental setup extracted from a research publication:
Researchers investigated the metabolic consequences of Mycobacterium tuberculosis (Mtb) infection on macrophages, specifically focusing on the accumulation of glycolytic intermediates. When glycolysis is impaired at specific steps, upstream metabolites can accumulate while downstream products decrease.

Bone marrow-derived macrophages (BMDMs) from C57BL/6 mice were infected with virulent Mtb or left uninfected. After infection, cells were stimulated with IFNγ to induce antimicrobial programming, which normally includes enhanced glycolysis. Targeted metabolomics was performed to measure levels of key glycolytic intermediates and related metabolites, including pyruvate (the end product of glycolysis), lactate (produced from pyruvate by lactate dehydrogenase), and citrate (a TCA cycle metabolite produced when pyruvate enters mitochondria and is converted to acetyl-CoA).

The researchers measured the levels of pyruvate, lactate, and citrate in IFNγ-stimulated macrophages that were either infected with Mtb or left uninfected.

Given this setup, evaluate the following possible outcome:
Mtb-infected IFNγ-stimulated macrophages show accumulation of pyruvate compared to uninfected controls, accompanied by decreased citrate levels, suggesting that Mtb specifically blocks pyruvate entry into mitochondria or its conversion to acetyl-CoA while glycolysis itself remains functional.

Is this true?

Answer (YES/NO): NO